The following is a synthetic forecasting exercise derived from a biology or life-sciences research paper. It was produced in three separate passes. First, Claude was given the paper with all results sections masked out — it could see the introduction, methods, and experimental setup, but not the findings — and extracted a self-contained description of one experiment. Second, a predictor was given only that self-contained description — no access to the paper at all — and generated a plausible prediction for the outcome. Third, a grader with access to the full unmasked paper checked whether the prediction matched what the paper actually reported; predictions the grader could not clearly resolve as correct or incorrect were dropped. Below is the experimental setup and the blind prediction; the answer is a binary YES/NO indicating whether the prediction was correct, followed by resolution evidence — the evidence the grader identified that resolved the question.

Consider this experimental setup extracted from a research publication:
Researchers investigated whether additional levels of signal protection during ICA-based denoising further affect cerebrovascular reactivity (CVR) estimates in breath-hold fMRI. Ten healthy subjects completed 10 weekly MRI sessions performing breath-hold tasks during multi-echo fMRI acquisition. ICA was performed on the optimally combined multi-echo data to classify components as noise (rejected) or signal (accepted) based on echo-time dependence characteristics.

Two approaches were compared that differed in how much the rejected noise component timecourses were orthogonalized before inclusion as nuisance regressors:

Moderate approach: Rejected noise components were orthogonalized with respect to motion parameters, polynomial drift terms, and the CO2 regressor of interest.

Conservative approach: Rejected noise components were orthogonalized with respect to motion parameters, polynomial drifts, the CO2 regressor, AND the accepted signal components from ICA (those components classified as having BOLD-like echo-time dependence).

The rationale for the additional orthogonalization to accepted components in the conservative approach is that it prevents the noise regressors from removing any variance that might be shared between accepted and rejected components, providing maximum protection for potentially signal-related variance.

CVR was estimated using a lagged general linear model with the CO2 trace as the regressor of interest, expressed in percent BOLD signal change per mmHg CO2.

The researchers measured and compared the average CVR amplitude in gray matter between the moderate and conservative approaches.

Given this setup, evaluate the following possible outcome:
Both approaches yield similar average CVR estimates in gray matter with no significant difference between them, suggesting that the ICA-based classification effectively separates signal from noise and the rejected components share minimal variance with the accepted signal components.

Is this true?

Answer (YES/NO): NO